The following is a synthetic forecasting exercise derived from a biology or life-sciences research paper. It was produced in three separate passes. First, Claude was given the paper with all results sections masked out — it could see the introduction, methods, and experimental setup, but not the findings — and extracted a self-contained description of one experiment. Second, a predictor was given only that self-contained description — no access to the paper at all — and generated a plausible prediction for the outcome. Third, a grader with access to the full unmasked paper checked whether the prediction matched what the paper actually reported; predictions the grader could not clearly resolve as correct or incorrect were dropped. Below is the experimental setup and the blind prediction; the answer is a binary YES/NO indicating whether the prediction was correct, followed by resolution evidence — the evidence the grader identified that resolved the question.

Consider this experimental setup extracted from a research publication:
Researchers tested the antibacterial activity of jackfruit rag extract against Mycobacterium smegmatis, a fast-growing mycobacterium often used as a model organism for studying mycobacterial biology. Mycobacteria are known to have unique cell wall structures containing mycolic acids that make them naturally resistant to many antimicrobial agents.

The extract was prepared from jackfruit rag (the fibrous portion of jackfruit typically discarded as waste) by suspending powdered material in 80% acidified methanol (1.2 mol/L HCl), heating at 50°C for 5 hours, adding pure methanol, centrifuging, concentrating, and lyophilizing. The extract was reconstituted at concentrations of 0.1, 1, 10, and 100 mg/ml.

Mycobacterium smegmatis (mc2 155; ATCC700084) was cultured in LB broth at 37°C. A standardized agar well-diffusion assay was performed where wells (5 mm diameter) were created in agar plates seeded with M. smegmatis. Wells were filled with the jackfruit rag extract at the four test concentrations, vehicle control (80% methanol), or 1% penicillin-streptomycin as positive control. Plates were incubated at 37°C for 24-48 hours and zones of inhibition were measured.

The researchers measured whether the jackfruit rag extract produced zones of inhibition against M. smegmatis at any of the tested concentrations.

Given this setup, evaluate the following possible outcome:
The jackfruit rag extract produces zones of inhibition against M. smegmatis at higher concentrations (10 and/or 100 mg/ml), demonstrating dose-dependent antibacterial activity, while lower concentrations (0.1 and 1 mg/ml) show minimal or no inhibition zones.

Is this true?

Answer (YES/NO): YES